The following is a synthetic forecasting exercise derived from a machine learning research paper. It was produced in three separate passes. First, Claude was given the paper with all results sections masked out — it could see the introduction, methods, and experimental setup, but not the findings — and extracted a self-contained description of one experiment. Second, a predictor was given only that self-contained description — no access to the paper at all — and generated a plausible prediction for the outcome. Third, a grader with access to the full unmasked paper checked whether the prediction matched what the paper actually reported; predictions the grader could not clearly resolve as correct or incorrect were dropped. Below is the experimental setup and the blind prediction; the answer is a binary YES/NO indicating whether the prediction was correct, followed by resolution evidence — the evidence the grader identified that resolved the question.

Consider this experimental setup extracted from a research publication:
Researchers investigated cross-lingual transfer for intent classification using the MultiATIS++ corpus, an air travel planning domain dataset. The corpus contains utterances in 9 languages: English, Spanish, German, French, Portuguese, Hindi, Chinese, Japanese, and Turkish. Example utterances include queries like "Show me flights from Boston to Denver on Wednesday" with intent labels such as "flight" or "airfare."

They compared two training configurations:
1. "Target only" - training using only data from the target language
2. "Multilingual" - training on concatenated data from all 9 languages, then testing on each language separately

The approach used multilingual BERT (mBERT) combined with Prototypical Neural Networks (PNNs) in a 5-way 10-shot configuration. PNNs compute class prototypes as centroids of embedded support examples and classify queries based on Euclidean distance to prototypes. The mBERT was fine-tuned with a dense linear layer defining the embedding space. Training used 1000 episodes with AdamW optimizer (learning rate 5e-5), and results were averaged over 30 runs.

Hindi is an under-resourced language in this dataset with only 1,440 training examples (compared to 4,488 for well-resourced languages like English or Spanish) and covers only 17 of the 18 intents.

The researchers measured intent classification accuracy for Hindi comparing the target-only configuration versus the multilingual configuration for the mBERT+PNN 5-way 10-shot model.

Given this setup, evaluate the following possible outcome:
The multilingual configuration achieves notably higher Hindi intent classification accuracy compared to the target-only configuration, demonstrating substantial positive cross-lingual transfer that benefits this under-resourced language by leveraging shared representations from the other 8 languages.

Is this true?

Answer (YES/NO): YES